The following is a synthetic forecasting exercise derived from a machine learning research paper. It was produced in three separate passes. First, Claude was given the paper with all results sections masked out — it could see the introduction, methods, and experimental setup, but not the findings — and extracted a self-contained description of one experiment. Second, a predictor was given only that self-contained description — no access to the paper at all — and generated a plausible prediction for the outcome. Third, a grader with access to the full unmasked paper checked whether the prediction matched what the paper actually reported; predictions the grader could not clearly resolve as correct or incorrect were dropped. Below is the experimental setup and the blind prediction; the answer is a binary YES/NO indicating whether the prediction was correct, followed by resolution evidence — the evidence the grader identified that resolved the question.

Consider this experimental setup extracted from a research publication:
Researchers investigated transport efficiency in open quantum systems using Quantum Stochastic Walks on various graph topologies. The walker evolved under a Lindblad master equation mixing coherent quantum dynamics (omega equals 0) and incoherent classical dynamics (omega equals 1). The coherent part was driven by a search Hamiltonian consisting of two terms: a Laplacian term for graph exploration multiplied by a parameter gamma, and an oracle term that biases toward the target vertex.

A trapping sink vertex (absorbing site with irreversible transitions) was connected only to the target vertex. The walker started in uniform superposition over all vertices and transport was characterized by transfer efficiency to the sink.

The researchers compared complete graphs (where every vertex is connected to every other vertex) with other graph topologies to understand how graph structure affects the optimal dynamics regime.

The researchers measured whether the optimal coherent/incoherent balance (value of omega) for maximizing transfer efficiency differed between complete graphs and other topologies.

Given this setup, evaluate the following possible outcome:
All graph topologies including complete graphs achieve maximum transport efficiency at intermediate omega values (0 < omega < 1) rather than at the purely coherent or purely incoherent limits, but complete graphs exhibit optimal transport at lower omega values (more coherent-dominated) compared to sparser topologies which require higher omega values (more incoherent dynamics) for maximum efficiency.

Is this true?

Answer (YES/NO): NO